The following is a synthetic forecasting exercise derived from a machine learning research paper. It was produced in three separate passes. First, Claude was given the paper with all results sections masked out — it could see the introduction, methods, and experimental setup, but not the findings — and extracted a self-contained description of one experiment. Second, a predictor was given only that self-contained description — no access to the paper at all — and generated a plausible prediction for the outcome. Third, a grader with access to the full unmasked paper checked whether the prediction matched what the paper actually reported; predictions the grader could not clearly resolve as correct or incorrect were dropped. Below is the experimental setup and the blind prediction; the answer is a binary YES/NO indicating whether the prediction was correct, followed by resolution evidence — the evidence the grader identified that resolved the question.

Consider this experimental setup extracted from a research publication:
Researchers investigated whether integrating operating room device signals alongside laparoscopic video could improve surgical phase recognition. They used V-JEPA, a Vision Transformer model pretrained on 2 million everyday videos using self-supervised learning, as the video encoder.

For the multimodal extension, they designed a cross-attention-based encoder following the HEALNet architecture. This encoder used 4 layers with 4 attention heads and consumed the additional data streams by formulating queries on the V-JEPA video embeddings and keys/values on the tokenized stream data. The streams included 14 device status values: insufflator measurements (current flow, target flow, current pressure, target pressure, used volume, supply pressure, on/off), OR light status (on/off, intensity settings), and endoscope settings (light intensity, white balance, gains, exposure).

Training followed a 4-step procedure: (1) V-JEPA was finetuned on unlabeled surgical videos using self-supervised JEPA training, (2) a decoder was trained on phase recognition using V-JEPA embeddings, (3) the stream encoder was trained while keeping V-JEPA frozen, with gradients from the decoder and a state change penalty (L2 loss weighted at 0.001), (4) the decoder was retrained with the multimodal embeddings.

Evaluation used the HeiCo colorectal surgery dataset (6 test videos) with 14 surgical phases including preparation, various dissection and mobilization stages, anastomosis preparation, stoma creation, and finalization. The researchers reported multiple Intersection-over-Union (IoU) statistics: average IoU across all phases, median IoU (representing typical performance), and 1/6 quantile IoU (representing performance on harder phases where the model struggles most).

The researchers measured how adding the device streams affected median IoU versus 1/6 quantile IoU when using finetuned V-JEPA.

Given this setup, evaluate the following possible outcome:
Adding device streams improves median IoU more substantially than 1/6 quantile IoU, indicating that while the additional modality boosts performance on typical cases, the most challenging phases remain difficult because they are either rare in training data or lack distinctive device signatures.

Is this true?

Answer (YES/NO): NO